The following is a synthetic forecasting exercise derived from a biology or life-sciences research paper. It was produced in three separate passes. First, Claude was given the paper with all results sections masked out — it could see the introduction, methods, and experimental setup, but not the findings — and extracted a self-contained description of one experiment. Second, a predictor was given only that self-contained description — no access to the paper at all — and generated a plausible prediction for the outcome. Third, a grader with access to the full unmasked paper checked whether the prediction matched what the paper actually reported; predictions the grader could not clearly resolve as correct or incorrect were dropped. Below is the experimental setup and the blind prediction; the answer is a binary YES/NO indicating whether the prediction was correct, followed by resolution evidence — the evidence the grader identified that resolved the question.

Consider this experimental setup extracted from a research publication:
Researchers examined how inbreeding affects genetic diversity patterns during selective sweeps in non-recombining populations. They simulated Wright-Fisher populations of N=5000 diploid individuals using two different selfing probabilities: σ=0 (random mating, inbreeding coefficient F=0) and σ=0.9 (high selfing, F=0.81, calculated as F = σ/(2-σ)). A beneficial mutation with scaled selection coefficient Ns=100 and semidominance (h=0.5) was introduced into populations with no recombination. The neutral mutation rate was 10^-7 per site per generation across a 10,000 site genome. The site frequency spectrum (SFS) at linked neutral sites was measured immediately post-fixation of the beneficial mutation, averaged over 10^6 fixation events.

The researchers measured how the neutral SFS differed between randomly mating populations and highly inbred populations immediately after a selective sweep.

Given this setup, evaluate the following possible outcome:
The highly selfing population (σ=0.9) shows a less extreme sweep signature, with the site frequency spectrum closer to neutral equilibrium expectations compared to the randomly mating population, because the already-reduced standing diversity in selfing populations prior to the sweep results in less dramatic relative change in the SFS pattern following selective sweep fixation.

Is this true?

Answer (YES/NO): NO